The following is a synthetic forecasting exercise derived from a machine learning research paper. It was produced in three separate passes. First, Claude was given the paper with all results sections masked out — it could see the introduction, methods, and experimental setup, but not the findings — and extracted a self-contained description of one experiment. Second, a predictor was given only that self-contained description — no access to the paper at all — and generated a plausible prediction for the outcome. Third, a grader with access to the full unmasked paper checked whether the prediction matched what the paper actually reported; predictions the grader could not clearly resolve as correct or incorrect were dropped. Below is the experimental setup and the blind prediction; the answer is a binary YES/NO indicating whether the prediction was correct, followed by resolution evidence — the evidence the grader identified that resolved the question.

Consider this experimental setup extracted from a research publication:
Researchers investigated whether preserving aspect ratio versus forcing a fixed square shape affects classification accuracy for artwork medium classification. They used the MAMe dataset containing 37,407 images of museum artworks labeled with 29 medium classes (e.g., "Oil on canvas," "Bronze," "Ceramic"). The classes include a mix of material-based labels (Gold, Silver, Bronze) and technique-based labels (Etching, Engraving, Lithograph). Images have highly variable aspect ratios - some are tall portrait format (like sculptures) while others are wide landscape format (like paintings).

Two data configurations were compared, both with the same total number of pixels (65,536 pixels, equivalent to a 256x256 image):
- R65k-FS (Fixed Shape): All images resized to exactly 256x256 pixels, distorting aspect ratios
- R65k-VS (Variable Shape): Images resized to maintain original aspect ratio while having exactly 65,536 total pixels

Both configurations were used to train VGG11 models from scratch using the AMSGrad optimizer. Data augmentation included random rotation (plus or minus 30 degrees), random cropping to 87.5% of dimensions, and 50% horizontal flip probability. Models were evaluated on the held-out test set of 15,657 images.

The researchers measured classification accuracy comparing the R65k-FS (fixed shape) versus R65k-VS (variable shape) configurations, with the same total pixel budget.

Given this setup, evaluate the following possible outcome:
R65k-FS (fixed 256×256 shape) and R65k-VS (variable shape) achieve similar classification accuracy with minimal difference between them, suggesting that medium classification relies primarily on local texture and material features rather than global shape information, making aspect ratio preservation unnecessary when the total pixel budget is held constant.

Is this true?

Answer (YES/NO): YES